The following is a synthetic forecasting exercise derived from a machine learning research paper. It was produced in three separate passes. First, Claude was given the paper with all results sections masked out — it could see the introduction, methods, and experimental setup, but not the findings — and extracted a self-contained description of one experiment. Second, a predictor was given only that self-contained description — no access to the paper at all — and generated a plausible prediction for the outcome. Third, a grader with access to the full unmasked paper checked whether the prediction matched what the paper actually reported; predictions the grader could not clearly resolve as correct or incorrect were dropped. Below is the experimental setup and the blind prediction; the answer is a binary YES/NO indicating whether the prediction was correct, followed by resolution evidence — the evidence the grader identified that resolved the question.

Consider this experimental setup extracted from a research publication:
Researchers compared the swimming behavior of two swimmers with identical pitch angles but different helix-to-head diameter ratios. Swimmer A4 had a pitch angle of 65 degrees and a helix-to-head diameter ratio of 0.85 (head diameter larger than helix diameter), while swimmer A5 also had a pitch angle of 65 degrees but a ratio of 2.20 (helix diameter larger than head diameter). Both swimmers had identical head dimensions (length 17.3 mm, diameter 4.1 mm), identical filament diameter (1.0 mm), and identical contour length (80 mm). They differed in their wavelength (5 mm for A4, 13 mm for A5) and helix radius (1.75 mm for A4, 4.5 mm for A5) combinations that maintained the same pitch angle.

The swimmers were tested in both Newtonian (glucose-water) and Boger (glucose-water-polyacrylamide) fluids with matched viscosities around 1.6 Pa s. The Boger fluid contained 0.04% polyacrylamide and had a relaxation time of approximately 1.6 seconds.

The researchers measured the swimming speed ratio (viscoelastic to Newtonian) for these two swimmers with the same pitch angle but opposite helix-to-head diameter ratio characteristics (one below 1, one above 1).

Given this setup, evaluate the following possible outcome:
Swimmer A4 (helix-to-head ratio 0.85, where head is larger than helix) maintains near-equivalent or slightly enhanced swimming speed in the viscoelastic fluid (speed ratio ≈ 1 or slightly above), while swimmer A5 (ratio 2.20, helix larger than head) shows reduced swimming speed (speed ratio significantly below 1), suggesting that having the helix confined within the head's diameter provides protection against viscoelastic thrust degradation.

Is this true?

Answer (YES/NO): NO